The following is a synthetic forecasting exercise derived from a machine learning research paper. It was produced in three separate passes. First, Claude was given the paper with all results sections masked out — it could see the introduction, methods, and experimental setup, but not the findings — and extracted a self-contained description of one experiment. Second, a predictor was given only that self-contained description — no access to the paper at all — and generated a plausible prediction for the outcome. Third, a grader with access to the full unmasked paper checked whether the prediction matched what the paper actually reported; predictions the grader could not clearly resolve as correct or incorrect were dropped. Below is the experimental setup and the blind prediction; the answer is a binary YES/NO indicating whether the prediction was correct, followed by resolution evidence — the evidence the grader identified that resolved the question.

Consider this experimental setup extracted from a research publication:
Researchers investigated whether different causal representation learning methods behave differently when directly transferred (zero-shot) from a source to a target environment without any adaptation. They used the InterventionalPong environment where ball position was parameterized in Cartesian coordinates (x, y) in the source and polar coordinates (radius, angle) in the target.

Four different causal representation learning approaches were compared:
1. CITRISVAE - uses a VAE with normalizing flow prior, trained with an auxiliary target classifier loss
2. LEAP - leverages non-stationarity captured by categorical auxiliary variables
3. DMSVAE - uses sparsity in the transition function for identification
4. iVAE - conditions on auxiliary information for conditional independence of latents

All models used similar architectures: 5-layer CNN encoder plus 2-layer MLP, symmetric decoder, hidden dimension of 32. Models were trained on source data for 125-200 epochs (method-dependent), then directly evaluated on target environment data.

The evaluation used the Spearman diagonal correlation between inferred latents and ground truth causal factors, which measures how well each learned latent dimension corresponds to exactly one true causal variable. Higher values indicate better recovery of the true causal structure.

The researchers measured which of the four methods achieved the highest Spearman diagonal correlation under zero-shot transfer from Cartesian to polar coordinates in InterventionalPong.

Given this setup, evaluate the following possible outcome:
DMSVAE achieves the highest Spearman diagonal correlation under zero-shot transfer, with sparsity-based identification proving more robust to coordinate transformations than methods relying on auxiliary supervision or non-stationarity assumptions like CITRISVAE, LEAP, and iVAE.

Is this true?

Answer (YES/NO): NO